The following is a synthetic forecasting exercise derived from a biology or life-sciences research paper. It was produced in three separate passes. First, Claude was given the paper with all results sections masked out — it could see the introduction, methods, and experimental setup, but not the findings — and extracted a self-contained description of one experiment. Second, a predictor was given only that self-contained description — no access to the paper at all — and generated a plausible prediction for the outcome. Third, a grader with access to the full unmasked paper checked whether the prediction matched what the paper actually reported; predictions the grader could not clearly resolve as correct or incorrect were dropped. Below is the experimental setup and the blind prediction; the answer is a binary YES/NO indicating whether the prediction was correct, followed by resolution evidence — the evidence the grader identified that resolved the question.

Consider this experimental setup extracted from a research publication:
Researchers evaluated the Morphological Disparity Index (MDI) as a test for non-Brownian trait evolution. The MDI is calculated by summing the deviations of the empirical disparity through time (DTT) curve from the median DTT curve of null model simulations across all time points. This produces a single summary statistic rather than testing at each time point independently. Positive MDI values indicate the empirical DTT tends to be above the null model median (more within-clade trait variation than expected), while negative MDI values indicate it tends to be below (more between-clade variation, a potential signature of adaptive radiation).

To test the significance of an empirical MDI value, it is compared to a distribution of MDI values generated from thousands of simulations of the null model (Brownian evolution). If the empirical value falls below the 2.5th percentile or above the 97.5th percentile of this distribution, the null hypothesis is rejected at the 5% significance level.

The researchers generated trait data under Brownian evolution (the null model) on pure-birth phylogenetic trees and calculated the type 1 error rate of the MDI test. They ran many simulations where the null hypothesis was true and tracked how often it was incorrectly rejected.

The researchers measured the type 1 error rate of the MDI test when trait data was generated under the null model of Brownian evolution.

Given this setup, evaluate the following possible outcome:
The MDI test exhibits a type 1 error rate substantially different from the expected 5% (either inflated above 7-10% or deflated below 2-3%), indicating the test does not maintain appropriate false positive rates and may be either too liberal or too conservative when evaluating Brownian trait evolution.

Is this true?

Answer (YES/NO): NO